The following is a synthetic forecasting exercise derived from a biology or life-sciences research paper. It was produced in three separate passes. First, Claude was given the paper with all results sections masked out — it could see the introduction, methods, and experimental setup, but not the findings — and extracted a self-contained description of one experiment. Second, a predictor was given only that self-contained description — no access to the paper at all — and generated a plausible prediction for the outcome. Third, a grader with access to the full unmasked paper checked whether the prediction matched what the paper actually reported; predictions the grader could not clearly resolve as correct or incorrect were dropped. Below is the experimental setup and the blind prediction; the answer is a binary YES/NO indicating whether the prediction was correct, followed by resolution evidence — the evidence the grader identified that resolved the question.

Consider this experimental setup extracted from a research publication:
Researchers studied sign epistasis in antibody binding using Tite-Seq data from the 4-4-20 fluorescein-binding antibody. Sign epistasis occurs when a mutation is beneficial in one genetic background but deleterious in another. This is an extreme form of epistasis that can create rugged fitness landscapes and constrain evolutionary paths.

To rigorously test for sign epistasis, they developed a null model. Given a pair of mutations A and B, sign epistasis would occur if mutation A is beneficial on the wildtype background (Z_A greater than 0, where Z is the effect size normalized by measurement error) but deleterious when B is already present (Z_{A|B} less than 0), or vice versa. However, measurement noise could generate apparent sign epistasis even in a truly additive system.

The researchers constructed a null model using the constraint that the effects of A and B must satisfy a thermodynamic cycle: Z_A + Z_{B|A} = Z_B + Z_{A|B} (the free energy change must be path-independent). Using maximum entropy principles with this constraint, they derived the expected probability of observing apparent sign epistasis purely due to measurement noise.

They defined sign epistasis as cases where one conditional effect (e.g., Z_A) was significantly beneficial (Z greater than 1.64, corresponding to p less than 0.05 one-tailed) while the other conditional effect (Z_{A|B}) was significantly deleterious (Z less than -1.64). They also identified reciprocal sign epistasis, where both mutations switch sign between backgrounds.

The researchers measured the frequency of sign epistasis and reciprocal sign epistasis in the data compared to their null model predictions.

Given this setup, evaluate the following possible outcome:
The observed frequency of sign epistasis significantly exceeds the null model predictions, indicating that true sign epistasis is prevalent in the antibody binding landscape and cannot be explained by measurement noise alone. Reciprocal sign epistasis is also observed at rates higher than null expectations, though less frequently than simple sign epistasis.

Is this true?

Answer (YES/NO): YES